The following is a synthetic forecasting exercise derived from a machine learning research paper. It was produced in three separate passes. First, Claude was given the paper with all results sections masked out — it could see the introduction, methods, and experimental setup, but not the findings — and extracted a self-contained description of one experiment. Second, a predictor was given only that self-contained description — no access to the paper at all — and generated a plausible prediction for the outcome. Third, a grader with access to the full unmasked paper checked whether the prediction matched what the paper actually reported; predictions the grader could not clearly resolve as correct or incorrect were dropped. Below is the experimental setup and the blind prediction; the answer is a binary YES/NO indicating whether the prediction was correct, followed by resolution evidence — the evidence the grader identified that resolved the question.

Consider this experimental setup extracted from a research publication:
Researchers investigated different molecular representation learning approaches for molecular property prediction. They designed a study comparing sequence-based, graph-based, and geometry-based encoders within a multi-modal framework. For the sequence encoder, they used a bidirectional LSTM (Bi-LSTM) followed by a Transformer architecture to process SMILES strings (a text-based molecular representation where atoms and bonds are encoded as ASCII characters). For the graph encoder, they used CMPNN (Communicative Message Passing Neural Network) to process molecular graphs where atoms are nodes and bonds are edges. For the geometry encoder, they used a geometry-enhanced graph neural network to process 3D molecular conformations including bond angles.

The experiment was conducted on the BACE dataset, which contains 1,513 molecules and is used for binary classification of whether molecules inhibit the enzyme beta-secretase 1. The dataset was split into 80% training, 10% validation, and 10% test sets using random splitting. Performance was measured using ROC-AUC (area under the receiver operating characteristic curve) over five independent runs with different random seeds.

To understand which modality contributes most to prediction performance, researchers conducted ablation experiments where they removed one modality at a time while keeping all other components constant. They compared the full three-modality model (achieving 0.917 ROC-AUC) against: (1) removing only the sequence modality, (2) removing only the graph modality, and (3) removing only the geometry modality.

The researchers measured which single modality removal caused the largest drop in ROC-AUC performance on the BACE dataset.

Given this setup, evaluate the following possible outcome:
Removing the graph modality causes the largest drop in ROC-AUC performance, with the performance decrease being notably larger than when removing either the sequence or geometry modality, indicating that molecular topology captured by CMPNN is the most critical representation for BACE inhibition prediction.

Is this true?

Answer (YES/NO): NO